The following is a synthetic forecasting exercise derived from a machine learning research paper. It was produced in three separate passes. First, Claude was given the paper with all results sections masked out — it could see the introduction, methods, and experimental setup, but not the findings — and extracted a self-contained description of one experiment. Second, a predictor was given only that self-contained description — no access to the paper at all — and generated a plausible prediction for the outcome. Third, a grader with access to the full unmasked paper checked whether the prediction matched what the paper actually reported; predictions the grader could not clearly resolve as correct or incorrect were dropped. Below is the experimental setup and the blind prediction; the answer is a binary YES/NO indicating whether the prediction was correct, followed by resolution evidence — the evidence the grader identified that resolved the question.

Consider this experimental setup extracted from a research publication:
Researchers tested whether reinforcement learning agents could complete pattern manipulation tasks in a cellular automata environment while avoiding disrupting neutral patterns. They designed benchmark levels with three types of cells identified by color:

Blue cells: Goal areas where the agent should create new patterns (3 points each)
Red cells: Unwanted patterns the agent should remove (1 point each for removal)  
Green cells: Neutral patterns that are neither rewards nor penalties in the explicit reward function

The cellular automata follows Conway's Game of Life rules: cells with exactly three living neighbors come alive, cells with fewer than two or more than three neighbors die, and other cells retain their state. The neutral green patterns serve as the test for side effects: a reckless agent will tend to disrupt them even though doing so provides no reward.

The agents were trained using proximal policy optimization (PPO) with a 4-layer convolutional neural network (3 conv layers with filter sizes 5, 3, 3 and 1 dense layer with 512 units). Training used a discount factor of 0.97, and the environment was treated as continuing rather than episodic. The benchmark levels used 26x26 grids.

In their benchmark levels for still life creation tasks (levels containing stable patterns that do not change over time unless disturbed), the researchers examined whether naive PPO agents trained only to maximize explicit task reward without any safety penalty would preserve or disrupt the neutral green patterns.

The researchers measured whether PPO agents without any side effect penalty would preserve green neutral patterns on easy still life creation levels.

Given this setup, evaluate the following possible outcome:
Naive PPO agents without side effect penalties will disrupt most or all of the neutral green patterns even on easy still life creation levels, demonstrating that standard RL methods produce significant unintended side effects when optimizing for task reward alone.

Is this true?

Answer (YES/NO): NO